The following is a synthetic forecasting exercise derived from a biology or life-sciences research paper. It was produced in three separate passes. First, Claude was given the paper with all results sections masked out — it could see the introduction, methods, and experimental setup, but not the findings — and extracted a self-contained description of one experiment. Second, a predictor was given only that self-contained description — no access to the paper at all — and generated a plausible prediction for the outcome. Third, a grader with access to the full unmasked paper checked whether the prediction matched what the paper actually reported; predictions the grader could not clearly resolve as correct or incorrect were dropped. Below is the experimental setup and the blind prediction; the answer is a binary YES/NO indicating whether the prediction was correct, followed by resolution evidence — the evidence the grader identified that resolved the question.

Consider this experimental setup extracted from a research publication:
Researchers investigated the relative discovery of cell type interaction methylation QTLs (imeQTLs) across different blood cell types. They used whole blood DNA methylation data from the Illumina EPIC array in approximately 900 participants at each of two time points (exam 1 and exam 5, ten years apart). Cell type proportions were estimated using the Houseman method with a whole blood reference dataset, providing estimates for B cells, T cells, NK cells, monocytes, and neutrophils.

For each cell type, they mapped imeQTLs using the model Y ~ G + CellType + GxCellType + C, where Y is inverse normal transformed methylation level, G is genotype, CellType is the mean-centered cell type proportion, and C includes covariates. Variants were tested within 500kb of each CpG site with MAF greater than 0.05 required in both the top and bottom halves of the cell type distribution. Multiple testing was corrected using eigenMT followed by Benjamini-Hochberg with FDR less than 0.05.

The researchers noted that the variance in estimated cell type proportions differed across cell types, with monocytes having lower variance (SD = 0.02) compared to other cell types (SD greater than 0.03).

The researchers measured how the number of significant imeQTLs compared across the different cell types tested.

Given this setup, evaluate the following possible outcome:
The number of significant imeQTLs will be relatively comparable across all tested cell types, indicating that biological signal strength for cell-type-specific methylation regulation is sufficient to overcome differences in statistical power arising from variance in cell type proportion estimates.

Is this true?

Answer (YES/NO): NO